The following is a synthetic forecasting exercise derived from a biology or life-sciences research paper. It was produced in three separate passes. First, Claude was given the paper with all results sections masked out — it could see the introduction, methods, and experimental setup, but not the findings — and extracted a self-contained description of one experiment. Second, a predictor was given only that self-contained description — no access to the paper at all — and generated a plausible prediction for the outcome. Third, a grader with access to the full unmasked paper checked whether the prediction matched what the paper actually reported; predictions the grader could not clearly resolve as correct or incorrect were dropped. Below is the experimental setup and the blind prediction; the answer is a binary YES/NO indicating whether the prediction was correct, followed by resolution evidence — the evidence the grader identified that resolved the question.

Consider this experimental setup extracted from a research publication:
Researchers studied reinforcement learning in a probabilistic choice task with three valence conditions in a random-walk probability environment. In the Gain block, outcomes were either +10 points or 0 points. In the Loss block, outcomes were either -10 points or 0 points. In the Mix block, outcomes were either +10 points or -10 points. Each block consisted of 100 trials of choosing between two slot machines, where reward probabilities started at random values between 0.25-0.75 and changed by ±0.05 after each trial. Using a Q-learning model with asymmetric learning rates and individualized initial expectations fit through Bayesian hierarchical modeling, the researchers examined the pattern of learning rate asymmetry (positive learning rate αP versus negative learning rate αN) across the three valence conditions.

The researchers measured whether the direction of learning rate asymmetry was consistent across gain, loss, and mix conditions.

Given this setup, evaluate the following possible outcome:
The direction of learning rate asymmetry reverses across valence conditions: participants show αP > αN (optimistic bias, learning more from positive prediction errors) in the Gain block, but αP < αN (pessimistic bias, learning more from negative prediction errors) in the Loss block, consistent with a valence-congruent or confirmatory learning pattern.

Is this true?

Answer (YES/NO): NO